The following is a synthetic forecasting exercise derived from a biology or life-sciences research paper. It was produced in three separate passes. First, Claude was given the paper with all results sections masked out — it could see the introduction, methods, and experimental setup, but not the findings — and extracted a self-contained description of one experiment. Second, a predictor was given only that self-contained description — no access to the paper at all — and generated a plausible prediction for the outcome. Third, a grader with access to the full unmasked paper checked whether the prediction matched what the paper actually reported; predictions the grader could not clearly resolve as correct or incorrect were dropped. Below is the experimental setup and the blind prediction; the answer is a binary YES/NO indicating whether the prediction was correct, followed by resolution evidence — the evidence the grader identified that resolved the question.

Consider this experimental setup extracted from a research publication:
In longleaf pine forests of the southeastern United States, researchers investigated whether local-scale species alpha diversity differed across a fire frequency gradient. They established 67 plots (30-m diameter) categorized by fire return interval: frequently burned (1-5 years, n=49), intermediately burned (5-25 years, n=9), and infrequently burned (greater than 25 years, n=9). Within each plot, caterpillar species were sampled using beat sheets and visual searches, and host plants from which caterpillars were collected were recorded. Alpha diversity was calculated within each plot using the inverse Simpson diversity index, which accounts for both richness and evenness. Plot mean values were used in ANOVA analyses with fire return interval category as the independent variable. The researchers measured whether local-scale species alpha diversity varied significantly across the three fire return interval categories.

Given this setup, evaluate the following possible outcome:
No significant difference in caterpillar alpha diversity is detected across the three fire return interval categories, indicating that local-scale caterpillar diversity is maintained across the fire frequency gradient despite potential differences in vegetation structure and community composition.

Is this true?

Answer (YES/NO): NO